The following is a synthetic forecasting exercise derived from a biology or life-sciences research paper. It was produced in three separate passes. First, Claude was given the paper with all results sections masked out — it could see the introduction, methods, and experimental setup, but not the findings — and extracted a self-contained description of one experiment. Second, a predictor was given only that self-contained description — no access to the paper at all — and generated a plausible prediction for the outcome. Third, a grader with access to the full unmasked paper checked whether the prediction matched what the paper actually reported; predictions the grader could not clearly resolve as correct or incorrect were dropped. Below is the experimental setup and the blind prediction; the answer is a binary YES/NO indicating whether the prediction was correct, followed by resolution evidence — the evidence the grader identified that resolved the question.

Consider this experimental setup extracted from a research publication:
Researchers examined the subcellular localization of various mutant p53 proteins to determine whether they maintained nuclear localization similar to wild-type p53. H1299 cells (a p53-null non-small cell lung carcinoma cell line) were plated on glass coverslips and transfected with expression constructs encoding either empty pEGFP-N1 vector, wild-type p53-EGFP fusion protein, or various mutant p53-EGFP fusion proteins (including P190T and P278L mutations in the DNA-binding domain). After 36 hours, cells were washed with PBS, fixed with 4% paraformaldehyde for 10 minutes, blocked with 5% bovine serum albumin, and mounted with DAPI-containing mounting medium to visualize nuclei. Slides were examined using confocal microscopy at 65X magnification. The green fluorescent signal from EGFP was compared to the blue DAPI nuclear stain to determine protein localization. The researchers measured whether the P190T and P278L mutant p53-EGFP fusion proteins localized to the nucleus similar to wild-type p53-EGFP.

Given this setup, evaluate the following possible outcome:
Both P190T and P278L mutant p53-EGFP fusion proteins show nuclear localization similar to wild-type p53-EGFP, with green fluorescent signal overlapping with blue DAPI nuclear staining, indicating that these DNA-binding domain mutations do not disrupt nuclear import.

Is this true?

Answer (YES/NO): YES